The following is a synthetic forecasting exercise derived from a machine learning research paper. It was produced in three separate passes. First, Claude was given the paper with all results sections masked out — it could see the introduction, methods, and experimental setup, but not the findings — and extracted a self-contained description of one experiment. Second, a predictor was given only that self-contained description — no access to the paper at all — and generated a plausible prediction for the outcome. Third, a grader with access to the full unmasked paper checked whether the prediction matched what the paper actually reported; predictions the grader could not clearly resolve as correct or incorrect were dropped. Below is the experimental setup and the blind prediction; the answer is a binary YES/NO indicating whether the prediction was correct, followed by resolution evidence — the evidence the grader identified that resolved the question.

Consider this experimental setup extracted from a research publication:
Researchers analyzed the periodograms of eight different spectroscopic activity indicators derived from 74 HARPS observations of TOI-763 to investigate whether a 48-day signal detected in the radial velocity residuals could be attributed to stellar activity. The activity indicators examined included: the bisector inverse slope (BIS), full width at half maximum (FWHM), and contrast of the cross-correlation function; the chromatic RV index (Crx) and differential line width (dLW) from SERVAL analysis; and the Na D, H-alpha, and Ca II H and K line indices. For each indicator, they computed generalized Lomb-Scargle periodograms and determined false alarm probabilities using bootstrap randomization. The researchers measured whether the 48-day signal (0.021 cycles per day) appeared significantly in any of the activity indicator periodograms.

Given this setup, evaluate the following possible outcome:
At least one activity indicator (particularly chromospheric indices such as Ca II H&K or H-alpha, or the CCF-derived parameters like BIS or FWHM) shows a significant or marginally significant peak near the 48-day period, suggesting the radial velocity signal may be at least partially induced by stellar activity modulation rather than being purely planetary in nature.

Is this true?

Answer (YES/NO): YES